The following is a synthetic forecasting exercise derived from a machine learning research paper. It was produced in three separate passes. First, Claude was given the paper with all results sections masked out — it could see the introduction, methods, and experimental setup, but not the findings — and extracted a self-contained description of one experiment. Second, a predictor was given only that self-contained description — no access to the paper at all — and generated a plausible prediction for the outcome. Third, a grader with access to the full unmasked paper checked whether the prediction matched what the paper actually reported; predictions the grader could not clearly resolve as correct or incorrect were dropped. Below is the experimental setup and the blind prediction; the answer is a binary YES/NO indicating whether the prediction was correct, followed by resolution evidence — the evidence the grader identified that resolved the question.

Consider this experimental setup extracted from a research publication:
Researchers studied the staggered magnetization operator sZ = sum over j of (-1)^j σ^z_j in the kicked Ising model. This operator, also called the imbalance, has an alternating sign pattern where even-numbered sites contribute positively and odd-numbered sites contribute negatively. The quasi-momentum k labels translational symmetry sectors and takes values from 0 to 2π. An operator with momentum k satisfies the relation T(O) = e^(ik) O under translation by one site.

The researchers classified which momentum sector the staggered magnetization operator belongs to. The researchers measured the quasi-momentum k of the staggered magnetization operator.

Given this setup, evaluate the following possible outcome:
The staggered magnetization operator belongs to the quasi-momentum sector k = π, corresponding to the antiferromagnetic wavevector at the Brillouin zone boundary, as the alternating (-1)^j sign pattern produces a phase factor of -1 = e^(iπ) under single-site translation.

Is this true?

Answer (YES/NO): YES